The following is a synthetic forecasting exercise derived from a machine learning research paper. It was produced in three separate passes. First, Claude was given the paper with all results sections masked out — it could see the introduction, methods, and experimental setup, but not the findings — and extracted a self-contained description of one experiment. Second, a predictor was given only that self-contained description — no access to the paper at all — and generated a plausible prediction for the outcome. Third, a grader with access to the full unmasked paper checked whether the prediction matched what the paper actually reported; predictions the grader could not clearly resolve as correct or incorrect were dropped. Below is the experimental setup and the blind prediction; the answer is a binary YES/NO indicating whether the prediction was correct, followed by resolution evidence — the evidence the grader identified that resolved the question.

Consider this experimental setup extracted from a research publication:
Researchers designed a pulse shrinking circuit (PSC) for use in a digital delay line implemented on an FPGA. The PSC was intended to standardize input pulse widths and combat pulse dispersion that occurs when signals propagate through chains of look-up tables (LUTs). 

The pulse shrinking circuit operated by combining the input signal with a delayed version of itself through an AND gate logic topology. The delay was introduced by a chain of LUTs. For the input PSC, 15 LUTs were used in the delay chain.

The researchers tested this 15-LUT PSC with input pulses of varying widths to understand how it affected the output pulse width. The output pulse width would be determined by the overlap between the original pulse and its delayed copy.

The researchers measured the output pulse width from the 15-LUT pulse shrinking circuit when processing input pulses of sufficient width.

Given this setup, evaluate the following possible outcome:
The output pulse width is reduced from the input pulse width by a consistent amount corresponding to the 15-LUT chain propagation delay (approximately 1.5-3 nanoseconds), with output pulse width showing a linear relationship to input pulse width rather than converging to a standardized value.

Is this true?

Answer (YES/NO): NO